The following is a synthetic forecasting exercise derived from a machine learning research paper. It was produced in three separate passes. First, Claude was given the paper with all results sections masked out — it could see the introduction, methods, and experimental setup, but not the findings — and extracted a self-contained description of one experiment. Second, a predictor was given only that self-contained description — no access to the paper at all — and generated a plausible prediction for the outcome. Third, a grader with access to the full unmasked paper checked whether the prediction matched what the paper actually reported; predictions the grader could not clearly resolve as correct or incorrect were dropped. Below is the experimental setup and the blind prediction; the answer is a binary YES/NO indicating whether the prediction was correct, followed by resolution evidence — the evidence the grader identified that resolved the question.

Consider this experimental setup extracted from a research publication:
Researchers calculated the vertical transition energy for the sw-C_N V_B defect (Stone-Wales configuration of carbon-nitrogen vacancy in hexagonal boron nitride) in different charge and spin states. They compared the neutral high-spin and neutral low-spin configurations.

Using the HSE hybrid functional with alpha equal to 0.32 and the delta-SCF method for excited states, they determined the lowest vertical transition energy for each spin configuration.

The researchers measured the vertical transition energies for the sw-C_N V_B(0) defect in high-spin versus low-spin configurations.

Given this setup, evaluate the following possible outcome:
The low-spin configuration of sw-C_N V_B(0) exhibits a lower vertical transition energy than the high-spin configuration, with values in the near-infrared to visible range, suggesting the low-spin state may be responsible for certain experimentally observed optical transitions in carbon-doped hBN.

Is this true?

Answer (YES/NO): NO